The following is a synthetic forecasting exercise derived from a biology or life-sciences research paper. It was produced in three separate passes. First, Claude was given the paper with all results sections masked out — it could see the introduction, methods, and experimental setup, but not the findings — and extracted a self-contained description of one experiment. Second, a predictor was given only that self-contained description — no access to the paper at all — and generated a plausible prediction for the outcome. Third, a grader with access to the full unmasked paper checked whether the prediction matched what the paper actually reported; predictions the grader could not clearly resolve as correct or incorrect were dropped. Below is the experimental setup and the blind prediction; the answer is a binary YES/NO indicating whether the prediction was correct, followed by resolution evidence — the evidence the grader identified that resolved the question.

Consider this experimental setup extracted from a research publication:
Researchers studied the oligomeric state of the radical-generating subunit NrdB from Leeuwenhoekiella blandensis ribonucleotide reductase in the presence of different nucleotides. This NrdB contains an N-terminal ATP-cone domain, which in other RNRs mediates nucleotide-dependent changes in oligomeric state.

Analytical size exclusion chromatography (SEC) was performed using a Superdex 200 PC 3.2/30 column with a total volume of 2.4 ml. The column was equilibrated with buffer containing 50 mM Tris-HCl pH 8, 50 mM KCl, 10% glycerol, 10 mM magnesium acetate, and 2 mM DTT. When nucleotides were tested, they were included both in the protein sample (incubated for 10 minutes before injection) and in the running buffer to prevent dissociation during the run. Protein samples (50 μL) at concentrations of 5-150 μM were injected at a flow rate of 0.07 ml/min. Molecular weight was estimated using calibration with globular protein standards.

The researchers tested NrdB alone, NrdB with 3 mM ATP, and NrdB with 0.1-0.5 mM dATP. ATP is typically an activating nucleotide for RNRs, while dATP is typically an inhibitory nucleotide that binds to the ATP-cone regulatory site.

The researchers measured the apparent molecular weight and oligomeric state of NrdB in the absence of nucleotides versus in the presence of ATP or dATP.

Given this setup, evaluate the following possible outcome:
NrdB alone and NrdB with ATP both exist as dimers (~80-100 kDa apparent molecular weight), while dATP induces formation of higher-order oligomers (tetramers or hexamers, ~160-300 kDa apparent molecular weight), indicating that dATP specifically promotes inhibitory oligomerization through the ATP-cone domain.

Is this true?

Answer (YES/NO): YES